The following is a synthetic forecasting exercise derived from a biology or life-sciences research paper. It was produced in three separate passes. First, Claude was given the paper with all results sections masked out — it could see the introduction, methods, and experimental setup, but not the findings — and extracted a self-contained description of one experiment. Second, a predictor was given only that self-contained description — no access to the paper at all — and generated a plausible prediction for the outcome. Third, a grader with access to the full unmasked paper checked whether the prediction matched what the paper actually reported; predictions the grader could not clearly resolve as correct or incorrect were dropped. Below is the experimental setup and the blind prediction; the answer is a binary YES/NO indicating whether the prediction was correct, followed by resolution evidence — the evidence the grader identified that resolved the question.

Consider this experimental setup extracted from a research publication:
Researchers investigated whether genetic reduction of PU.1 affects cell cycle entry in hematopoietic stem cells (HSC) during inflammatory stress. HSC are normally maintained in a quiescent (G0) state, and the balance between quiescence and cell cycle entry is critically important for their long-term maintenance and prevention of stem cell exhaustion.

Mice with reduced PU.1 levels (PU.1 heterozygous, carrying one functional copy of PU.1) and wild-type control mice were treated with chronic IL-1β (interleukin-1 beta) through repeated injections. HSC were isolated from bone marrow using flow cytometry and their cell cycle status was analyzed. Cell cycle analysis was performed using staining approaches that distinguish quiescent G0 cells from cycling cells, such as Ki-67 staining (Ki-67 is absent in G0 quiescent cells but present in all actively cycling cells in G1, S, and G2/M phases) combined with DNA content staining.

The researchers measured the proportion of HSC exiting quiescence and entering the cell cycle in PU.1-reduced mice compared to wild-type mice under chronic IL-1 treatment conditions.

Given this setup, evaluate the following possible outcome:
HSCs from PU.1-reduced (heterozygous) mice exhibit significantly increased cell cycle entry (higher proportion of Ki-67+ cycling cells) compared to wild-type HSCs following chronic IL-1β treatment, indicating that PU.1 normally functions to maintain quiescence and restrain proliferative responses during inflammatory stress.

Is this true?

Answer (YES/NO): YES